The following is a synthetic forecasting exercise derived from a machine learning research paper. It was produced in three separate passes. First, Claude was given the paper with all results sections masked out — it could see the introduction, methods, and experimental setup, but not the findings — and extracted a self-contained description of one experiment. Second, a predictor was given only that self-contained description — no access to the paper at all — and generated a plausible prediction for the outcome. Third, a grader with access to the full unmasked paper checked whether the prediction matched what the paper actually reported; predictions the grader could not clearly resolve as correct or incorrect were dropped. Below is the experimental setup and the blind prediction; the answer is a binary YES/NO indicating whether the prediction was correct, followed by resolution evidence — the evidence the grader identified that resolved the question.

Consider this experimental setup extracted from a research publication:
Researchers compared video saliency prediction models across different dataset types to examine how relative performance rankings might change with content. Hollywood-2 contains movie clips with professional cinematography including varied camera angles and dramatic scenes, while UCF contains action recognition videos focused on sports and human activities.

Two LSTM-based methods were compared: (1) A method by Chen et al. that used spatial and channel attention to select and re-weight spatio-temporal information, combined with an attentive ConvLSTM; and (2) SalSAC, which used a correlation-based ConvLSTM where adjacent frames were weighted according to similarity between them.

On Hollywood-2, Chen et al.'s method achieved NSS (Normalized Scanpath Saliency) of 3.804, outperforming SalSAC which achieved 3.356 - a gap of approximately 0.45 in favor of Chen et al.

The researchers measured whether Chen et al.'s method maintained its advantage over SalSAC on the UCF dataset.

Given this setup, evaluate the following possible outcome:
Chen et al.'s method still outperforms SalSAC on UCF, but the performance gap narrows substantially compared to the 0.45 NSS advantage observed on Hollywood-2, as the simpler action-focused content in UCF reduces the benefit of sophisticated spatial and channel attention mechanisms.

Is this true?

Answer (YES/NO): NO